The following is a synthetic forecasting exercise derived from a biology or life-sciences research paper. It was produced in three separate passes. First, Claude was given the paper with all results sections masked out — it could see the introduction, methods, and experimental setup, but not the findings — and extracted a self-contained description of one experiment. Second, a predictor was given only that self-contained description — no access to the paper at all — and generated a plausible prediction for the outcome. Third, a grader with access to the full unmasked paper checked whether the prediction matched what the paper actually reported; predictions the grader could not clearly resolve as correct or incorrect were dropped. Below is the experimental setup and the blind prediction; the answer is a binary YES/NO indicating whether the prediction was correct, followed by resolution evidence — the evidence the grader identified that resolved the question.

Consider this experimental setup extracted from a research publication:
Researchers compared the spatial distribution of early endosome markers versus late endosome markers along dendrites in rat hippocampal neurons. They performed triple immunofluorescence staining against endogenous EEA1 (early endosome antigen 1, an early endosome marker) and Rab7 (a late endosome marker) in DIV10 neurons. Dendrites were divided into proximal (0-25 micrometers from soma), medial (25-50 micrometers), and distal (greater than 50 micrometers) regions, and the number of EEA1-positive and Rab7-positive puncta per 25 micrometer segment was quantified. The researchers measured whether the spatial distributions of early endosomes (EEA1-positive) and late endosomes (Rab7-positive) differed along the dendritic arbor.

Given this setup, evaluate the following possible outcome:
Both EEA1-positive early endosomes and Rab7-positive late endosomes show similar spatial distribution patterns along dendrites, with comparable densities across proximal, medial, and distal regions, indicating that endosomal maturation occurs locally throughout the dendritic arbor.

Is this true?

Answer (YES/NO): NO